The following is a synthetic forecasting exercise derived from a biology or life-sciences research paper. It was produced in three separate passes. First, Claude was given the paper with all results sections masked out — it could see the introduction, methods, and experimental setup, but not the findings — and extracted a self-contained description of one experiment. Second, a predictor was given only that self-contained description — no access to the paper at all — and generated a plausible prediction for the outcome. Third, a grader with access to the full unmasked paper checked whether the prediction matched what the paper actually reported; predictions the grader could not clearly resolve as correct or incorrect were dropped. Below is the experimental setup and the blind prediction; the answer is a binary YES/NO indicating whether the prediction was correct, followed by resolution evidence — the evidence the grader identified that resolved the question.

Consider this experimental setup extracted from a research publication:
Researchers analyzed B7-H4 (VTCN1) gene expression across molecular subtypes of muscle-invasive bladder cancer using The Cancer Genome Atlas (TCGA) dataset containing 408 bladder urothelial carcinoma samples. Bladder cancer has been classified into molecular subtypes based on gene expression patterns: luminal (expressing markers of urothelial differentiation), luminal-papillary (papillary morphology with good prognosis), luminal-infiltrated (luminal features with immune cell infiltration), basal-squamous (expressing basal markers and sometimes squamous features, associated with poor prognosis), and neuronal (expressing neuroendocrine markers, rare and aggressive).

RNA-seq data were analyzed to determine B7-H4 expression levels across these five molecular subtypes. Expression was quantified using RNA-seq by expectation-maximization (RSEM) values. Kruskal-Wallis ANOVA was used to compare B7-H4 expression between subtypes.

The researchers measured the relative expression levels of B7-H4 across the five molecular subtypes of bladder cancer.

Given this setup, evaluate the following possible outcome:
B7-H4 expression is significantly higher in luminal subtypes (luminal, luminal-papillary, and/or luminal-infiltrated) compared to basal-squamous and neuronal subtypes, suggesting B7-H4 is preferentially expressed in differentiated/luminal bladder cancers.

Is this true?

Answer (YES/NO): YES